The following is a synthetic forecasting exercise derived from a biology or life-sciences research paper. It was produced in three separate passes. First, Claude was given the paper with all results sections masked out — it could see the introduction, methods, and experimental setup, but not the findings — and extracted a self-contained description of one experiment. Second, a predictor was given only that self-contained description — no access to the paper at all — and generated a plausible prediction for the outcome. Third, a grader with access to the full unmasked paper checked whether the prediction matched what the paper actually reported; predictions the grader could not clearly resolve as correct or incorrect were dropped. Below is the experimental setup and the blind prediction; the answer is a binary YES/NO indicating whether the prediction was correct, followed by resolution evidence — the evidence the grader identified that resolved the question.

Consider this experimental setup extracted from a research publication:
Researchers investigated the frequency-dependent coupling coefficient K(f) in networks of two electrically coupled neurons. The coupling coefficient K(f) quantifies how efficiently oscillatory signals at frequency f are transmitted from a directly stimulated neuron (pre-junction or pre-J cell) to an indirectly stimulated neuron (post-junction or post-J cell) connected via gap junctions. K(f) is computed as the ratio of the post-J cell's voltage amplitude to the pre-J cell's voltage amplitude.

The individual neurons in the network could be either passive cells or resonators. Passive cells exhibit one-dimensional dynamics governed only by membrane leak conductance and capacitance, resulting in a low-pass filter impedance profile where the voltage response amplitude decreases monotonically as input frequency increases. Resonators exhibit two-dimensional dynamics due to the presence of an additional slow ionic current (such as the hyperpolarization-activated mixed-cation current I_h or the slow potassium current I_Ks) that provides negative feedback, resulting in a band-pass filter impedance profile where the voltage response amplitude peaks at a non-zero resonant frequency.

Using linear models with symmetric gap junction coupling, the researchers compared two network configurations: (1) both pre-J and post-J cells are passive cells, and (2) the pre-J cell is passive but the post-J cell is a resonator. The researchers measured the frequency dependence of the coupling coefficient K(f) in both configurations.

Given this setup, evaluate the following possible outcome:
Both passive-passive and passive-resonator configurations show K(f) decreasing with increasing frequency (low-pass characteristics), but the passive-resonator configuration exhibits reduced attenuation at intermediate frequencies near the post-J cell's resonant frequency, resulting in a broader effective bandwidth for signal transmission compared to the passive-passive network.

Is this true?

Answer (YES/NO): NO